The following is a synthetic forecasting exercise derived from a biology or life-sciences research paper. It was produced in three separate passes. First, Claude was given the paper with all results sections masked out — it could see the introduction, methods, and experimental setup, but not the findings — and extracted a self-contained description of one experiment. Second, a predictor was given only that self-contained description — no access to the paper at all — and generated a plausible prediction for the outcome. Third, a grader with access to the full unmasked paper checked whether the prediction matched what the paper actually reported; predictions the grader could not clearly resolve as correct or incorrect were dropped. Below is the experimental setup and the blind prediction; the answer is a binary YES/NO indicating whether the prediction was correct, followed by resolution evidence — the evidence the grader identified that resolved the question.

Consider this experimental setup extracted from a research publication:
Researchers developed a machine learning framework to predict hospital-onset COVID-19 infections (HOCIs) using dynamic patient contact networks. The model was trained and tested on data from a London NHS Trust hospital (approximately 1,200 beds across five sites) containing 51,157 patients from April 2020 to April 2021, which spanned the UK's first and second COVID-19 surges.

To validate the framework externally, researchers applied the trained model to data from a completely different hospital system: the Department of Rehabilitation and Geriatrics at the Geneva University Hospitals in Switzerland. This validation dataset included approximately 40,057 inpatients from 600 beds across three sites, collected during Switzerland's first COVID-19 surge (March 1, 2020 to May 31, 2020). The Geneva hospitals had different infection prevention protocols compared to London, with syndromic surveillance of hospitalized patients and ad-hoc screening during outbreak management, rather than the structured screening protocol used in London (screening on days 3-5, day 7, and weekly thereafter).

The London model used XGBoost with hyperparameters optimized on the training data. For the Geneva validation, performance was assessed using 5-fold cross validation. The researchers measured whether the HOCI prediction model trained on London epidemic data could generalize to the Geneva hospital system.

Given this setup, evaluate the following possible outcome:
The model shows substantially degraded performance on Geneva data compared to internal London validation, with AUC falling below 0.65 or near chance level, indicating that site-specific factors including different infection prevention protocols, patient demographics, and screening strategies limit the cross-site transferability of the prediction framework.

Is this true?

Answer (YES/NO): NO